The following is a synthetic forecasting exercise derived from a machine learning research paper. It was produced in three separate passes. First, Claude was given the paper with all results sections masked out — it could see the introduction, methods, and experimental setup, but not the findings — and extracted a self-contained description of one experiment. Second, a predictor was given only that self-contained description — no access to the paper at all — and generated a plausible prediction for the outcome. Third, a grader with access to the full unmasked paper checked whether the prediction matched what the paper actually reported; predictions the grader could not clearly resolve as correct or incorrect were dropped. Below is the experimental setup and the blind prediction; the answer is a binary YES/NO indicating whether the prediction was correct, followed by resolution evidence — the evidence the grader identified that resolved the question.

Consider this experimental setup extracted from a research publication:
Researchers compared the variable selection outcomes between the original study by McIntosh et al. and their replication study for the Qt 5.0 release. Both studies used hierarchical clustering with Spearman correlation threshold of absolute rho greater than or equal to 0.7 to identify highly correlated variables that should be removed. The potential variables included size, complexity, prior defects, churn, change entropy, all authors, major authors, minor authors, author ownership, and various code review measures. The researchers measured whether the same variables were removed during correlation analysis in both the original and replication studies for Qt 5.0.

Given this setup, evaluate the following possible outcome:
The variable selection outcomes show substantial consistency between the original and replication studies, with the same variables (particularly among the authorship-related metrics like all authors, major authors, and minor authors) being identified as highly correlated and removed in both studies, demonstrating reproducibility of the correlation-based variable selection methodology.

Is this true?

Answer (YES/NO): NO